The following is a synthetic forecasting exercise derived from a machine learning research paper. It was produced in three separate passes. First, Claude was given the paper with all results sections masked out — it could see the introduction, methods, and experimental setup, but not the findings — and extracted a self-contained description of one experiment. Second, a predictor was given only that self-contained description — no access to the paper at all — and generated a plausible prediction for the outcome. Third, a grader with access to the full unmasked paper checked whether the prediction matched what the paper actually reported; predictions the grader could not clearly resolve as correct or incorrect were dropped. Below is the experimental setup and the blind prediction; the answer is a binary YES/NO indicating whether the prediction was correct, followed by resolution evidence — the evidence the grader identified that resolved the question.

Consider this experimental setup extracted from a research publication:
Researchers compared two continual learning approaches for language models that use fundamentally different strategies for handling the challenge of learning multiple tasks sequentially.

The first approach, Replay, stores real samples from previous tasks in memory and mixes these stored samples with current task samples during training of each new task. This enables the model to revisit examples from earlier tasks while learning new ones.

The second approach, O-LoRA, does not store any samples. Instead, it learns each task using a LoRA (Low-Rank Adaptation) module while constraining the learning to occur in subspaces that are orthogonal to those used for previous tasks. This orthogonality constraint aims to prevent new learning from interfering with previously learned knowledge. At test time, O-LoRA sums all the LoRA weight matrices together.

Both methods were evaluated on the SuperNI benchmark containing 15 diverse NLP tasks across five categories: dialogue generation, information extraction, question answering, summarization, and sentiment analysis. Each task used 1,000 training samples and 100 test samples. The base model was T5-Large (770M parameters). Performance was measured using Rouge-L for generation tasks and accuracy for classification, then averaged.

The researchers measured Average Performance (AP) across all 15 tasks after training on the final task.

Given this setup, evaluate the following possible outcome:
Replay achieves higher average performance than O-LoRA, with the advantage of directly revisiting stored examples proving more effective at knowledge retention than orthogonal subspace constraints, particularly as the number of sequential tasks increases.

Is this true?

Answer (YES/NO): YES